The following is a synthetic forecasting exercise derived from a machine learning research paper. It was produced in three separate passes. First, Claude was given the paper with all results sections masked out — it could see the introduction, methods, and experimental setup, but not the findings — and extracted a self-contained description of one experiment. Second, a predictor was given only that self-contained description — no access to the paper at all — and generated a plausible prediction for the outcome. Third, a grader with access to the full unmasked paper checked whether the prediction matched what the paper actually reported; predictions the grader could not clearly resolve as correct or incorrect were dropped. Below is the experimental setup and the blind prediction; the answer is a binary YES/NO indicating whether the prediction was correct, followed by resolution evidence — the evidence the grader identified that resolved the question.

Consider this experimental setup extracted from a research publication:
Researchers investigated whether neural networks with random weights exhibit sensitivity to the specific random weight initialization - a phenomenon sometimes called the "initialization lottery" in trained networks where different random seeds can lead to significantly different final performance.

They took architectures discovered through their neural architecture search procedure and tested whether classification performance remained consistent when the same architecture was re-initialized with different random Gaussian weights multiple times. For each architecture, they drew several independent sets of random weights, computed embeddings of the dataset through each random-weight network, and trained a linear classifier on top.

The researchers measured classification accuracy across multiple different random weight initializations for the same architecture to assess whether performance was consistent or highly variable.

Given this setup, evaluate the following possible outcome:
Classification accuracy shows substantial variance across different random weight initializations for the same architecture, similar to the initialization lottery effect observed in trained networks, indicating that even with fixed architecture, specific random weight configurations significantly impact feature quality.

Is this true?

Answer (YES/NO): NO